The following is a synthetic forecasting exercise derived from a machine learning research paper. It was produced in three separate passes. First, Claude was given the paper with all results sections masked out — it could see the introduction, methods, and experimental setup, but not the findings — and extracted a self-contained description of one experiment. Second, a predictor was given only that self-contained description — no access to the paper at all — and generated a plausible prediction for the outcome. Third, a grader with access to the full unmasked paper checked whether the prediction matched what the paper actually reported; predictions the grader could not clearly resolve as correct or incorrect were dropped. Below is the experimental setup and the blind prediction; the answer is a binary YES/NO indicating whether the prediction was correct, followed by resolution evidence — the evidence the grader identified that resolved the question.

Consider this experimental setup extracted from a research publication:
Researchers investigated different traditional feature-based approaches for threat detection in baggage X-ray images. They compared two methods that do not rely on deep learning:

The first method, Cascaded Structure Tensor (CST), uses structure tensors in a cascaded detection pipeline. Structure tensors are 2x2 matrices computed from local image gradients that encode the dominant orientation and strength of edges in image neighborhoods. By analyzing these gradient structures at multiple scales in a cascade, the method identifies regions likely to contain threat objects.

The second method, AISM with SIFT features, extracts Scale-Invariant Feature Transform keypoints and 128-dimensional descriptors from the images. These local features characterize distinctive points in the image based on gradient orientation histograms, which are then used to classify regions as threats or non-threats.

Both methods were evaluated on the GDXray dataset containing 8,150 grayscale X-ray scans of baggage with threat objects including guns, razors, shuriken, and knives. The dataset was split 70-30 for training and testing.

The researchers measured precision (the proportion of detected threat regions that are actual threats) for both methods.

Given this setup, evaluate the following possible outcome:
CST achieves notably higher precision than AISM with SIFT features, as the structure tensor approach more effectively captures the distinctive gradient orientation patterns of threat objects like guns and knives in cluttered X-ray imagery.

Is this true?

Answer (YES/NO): YES